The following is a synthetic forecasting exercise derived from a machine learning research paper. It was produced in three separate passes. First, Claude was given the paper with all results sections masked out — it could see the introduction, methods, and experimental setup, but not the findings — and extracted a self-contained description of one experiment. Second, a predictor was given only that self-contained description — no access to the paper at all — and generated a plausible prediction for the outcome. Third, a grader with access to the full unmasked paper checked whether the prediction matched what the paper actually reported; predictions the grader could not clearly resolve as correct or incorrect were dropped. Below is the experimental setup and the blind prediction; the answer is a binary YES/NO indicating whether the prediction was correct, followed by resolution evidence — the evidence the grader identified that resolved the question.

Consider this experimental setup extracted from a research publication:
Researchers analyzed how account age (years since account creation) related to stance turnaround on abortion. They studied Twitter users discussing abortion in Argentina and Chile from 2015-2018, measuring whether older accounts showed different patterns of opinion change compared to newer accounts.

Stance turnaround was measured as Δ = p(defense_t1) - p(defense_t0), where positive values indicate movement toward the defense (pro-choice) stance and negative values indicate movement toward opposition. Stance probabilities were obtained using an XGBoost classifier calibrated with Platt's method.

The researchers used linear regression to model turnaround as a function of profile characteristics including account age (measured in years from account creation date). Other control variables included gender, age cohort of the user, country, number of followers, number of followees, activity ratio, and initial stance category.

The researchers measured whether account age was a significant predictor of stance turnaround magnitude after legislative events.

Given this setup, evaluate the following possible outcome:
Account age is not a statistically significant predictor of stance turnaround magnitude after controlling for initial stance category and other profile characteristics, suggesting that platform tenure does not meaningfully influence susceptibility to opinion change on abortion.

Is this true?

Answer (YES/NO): NO